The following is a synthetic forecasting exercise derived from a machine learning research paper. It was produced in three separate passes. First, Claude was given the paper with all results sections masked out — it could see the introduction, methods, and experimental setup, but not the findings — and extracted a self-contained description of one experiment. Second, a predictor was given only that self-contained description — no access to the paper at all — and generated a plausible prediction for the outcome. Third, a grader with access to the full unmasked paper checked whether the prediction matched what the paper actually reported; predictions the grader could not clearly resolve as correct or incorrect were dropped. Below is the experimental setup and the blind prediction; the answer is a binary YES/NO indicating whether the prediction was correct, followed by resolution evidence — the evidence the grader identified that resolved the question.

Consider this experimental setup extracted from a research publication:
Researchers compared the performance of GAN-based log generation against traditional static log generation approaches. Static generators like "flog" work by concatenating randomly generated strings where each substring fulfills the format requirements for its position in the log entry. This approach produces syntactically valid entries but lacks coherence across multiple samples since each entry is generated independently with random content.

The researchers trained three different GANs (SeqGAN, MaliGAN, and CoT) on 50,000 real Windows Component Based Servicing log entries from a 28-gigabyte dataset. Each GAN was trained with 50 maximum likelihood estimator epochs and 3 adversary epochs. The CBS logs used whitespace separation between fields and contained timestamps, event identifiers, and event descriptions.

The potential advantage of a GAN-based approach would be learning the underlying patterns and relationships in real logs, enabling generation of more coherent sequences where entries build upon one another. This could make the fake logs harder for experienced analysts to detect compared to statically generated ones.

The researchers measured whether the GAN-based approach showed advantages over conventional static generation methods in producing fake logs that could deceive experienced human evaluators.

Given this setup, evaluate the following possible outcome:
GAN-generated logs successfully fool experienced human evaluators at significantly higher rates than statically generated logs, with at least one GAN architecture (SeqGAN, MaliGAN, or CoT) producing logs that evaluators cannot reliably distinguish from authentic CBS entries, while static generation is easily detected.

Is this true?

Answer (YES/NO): NO